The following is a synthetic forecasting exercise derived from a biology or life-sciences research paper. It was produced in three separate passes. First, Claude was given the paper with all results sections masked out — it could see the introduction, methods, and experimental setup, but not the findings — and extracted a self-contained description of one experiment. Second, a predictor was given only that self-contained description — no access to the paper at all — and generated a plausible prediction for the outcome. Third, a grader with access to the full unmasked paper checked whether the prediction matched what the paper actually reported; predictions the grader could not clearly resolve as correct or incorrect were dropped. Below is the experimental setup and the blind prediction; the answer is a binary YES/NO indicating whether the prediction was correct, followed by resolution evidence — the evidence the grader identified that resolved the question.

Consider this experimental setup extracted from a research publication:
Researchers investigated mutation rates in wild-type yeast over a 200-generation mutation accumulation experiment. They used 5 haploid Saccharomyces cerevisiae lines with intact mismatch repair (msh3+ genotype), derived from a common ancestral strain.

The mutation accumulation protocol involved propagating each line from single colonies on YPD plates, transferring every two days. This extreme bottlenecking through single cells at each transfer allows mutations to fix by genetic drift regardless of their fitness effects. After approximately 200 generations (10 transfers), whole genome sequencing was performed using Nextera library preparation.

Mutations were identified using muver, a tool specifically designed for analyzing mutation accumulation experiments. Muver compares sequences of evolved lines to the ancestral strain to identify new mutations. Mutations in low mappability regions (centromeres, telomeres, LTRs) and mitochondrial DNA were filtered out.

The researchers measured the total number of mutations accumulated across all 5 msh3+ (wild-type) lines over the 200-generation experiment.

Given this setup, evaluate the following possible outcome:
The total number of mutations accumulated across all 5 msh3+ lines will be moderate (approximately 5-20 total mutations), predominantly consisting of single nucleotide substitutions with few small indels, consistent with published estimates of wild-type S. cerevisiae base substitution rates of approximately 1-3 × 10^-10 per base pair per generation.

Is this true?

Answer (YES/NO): NO